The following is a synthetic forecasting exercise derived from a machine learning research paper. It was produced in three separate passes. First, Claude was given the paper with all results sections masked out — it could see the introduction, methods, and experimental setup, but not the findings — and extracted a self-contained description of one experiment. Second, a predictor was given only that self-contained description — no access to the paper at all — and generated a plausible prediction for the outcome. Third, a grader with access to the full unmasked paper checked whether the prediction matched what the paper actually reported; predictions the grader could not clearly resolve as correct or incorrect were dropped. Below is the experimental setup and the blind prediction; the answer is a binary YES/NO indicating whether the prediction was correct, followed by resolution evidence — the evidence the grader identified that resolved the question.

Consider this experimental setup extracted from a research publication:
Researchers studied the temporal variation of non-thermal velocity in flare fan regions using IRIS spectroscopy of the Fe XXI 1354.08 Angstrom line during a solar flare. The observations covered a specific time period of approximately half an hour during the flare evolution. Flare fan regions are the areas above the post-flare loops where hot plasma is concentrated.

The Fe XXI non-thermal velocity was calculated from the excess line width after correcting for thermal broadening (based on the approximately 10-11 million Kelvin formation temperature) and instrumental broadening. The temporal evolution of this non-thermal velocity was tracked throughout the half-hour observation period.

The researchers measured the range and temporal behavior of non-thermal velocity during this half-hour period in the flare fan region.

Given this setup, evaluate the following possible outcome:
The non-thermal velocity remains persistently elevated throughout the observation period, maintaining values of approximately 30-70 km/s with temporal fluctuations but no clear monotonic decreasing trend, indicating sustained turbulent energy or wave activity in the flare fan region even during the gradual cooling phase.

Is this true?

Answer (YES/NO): NO